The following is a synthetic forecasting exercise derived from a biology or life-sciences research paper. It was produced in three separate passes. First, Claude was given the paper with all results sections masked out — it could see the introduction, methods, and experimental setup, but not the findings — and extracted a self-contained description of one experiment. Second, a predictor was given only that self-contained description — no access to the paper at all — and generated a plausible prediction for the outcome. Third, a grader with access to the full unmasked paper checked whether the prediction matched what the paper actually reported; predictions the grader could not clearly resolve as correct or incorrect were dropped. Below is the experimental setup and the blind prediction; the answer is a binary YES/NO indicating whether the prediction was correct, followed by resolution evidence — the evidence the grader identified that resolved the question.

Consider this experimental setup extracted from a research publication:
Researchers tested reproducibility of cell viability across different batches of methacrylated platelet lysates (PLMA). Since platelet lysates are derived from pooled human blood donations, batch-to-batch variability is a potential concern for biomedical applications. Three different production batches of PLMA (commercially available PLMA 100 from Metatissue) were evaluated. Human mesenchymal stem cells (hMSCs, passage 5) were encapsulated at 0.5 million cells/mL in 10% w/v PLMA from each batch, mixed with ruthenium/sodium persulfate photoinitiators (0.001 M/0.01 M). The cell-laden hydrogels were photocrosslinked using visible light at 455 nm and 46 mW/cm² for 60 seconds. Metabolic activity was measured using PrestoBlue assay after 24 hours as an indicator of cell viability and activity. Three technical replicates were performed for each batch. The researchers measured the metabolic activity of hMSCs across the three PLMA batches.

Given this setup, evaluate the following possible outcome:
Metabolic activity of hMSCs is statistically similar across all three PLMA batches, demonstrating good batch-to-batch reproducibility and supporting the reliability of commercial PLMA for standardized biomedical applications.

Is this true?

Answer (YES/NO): YES